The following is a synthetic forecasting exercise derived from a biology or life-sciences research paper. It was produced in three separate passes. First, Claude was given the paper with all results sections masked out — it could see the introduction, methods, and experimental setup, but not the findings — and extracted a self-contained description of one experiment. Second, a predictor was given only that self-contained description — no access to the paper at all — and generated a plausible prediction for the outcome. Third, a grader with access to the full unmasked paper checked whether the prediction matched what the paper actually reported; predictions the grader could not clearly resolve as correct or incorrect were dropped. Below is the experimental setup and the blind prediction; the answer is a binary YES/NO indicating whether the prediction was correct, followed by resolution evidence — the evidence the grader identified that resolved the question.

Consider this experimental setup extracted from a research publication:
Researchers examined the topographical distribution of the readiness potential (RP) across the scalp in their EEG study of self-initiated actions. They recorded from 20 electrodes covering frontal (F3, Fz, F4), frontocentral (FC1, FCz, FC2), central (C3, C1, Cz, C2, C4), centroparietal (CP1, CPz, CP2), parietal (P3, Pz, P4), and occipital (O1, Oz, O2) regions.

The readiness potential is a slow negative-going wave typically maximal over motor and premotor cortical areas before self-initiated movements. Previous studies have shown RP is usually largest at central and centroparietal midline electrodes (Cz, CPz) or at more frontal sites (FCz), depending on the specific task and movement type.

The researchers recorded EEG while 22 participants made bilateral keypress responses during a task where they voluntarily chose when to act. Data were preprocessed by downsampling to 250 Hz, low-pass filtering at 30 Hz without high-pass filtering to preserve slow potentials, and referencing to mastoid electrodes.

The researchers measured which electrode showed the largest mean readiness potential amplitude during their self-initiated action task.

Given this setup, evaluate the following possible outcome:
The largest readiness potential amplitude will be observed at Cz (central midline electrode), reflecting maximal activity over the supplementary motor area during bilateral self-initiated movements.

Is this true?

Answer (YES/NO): NO